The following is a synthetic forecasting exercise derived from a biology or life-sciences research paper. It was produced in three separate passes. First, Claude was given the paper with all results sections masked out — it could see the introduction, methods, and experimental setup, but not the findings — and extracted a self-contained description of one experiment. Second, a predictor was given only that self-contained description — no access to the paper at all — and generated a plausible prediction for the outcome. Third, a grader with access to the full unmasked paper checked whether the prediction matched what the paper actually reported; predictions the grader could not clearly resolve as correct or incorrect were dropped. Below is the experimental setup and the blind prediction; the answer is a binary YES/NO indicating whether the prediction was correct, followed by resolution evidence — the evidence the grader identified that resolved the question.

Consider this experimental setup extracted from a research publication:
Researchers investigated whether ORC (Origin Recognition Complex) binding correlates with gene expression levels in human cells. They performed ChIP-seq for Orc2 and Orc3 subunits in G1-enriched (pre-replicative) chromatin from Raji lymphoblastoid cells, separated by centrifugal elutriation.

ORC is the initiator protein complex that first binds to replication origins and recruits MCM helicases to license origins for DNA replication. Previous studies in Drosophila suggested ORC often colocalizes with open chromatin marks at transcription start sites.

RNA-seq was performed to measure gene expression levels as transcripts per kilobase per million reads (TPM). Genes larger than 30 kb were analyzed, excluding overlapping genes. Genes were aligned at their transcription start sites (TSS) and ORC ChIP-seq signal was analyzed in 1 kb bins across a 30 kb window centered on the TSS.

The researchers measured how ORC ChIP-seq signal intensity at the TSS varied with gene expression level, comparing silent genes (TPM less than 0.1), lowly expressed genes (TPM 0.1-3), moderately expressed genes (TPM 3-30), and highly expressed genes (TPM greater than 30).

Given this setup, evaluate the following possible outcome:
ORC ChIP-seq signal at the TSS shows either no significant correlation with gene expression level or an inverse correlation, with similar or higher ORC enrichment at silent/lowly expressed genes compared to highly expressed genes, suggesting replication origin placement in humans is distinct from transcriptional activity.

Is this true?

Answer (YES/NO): NO